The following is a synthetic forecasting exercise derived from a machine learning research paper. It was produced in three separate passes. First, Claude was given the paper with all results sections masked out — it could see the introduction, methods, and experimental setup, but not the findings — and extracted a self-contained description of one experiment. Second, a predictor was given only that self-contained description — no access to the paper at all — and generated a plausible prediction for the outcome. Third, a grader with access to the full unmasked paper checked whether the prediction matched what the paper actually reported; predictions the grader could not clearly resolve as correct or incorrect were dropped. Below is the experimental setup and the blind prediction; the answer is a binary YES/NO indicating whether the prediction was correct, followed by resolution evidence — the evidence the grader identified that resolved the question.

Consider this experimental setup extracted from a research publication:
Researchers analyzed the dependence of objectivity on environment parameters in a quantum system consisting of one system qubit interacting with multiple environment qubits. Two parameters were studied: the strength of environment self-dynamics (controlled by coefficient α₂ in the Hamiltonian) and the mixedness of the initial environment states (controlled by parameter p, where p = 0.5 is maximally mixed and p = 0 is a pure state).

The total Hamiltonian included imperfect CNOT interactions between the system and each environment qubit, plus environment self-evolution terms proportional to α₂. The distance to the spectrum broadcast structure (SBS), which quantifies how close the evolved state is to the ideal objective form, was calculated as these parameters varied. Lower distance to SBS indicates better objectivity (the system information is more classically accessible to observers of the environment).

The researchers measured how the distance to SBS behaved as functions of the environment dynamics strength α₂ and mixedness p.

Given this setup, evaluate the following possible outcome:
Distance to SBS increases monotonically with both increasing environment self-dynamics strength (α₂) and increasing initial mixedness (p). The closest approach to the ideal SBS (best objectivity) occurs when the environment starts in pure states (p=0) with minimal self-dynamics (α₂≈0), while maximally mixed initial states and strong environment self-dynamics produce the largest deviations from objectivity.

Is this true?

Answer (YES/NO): NO